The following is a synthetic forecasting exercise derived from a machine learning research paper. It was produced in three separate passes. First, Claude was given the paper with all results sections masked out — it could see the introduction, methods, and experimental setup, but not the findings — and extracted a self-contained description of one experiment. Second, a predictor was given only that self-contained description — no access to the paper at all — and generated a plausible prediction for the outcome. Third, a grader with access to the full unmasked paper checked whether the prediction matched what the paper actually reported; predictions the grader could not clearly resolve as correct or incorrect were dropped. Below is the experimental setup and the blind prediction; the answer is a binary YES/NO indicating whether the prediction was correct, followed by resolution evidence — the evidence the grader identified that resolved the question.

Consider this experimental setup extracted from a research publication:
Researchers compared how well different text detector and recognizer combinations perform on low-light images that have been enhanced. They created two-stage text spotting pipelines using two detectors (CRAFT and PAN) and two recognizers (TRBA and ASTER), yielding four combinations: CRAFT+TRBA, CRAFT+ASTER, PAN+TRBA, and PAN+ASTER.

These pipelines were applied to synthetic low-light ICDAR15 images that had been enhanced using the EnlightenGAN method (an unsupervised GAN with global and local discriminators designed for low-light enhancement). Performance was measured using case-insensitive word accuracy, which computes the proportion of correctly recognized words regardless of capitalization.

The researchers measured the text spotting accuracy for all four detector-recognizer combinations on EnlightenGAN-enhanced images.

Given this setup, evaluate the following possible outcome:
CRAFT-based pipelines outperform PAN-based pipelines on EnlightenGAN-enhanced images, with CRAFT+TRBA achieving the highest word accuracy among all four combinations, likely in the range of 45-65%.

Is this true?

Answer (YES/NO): NO